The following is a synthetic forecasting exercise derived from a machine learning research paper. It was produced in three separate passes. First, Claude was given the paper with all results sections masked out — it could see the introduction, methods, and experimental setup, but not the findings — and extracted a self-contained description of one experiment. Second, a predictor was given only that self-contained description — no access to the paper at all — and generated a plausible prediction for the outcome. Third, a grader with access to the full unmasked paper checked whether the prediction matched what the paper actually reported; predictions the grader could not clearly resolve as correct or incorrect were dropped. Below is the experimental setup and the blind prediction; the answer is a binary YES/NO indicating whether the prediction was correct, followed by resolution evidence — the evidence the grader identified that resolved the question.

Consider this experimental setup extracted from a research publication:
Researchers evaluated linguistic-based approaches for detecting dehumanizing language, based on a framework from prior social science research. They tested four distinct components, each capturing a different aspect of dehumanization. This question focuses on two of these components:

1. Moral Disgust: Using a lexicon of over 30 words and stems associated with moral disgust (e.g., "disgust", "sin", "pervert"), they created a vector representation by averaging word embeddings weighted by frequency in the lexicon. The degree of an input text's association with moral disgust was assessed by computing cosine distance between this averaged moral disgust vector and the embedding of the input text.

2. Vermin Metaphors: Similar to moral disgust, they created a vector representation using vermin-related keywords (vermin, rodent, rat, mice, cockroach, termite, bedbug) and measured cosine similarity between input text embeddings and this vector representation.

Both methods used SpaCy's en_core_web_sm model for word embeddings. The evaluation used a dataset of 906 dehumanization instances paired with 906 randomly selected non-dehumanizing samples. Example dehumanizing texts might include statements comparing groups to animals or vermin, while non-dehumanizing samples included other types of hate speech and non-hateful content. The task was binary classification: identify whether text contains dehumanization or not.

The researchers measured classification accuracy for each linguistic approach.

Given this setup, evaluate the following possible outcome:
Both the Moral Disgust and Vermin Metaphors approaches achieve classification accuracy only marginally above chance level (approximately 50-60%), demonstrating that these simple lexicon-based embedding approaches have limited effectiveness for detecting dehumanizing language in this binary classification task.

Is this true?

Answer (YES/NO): NO